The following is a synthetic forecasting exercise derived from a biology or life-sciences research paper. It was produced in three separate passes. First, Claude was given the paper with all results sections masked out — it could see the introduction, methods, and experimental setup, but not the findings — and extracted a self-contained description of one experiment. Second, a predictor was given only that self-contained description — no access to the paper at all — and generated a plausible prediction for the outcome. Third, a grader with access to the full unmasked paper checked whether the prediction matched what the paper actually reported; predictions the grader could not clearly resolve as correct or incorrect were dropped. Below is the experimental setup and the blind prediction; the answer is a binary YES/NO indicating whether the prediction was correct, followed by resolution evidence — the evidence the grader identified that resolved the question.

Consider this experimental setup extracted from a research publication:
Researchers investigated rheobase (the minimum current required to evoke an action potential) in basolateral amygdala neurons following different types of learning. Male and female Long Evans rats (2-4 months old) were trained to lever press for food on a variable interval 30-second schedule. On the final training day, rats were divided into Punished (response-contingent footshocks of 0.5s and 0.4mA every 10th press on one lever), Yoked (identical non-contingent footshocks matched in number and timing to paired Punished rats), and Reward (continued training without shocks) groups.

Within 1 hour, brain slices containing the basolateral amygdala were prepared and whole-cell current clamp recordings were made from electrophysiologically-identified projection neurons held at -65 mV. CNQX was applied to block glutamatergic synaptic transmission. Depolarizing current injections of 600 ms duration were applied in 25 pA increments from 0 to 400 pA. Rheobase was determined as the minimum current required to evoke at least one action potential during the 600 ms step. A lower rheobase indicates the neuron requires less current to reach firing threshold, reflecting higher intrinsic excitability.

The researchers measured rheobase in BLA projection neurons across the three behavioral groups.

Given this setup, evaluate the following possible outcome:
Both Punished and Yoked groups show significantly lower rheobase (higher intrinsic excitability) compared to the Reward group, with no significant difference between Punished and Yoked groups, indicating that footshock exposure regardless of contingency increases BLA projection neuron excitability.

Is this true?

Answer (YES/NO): NO